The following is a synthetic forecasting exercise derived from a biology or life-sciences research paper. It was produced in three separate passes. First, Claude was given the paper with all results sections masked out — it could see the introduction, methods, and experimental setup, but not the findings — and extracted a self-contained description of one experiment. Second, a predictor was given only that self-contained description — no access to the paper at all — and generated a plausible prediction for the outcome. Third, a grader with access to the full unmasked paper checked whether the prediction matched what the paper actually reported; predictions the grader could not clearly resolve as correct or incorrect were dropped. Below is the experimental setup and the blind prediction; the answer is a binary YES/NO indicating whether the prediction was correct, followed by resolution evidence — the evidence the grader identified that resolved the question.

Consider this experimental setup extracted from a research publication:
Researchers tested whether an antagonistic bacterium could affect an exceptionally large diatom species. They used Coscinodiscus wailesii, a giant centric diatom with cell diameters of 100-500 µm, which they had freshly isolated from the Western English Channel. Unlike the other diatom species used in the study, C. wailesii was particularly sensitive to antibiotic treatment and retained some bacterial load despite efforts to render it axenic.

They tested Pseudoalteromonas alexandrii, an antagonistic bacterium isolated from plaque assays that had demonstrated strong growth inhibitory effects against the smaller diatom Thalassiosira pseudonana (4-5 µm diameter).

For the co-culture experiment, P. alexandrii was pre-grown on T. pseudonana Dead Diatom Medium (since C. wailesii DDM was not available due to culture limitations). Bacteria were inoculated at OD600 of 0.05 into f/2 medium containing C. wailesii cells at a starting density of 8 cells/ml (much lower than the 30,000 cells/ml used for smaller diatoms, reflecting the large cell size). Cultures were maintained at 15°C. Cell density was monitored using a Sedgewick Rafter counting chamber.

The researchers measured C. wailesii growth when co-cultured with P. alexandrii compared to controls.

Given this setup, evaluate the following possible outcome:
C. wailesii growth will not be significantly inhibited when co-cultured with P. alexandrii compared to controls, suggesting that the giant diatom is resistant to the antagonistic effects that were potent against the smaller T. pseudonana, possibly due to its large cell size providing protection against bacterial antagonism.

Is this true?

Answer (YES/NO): NO